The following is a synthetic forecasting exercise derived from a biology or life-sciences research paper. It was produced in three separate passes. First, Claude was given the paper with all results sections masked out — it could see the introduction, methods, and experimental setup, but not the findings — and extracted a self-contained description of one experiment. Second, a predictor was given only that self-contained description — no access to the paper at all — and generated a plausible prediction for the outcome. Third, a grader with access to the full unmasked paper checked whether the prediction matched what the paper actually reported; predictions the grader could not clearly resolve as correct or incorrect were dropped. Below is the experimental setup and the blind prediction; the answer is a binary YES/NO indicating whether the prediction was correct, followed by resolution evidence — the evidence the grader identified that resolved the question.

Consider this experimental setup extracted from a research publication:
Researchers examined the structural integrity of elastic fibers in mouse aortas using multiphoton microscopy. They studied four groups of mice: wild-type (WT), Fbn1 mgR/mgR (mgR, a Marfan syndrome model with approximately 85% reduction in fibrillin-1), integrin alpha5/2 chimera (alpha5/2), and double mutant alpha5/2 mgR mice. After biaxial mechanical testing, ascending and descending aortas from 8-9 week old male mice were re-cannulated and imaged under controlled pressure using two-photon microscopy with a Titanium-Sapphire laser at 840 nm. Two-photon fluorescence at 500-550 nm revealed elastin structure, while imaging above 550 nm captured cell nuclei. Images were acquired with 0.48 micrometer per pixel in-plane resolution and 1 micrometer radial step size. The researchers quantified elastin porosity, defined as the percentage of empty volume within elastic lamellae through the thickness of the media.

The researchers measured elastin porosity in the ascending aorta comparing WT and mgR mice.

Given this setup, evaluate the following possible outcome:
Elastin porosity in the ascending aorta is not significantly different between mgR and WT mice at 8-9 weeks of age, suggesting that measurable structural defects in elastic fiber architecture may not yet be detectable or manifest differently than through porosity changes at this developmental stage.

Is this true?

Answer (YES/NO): NO